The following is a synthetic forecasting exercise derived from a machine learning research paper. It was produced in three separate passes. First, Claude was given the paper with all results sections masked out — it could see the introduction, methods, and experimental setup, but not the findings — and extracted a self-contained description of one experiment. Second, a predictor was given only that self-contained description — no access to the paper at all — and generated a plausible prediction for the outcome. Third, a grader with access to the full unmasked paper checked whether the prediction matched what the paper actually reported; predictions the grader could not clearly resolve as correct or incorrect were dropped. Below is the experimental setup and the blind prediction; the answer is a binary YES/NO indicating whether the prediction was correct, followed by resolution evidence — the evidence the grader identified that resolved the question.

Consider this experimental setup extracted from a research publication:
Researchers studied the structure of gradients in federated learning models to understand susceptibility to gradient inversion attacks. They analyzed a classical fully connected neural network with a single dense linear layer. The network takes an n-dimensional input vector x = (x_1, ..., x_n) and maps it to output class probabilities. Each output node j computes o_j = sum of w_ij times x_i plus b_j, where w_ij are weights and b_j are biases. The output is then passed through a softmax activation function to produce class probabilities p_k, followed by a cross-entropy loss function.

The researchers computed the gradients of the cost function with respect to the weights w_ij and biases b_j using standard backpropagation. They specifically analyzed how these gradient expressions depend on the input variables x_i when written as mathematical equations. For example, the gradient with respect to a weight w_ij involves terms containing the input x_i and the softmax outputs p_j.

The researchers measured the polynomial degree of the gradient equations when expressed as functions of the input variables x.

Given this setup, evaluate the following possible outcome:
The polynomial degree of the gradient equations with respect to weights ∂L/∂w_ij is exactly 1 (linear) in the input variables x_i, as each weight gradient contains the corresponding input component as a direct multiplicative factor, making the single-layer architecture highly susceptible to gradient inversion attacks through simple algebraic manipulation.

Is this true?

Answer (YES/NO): YES